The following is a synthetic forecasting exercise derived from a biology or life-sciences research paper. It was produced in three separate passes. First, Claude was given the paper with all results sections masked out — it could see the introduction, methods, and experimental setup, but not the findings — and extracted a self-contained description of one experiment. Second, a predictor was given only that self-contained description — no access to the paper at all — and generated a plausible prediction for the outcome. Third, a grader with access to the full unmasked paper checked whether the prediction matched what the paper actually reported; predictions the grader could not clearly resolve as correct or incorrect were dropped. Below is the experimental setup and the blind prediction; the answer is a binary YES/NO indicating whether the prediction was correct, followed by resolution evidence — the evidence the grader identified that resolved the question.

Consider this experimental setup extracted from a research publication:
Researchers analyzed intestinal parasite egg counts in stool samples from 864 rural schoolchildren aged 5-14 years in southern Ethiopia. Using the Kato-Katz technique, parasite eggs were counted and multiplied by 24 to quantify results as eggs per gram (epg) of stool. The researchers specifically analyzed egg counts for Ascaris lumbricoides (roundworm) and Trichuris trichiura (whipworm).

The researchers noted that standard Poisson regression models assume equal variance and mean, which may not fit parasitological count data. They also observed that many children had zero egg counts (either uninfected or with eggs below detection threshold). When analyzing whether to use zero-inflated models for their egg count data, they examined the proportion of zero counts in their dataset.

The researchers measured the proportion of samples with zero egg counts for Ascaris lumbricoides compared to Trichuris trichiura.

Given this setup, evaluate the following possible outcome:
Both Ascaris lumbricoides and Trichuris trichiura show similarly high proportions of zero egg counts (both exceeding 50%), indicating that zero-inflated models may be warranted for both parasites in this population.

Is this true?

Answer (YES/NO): NO